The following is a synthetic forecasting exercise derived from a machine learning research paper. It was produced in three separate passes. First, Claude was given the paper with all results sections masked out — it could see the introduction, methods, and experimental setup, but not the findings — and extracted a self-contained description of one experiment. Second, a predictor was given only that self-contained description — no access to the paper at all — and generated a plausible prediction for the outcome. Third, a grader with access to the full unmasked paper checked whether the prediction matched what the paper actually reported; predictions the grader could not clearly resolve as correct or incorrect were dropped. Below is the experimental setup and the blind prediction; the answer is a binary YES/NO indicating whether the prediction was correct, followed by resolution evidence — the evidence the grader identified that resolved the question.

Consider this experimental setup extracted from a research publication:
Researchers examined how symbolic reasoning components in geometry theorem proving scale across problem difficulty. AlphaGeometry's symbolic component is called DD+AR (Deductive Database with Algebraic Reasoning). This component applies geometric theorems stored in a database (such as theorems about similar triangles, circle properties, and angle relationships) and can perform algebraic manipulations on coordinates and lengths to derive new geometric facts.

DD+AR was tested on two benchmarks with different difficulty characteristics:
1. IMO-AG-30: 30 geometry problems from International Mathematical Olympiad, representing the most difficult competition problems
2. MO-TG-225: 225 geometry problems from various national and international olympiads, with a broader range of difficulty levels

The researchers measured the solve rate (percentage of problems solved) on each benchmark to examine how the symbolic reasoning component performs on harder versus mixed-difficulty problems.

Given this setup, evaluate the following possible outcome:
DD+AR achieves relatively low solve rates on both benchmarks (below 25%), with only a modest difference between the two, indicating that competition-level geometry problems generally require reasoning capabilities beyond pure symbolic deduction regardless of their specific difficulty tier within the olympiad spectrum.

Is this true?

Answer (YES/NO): NO